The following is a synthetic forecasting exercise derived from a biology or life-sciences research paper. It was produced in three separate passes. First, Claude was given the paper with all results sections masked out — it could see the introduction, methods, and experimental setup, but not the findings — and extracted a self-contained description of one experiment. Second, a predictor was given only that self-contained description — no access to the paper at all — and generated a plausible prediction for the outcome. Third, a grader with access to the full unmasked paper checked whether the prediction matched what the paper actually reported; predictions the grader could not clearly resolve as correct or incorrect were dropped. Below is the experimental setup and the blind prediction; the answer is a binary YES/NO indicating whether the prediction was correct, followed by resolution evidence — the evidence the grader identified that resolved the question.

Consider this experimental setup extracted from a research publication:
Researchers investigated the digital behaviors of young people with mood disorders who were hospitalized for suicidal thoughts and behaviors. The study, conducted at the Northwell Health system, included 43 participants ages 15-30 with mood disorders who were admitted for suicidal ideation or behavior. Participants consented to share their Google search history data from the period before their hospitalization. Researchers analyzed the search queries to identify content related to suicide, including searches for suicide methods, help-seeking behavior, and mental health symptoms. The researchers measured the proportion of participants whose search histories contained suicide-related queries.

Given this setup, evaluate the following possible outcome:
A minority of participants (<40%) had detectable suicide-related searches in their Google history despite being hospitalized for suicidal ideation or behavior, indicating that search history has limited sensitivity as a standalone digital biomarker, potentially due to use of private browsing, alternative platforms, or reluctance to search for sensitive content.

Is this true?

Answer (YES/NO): NO